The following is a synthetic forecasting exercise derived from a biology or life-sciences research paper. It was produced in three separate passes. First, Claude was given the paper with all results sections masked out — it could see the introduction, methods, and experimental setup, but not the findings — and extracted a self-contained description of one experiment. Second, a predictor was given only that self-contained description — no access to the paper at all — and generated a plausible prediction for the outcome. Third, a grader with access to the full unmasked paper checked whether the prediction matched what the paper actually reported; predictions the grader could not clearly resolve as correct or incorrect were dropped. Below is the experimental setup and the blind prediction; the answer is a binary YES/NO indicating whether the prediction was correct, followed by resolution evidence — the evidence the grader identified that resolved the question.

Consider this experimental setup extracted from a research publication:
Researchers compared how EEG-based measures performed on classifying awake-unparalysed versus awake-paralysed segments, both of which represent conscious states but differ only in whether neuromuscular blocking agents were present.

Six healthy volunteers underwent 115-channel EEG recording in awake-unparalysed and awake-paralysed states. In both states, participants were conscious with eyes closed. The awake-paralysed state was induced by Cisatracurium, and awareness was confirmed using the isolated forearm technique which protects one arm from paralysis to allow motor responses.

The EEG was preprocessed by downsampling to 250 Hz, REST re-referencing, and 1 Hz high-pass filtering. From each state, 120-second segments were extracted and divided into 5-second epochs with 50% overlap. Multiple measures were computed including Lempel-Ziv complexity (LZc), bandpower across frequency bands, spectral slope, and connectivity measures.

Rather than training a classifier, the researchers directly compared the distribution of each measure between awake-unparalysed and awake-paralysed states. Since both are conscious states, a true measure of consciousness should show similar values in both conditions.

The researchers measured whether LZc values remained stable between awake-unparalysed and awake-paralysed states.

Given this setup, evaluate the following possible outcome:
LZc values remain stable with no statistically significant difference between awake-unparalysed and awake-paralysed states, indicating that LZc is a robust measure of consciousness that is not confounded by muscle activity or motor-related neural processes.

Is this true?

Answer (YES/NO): NO